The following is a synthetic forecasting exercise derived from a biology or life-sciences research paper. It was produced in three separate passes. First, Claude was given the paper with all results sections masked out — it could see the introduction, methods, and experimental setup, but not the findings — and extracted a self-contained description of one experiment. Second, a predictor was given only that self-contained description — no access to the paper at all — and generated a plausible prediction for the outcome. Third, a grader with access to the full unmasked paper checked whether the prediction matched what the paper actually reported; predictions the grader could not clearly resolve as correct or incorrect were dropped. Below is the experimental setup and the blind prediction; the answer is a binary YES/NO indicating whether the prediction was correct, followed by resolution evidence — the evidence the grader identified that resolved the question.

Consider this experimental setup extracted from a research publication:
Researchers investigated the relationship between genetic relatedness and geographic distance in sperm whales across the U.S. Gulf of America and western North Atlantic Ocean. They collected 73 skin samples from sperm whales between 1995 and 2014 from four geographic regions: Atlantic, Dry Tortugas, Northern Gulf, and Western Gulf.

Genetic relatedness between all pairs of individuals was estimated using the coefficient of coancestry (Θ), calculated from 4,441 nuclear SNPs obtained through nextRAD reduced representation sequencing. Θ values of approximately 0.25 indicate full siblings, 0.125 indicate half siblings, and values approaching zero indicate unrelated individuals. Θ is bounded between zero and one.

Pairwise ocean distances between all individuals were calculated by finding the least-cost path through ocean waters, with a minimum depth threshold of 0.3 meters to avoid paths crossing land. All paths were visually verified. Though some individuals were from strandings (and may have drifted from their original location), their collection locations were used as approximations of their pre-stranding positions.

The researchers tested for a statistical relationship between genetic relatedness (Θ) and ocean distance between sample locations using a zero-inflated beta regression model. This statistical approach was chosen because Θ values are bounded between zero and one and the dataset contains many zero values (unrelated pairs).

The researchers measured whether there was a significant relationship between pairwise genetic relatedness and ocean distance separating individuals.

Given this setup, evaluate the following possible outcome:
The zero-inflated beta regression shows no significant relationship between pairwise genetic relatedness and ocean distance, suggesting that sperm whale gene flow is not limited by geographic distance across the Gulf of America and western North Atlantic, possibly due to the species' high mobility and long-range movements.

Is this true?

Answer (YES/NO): NO